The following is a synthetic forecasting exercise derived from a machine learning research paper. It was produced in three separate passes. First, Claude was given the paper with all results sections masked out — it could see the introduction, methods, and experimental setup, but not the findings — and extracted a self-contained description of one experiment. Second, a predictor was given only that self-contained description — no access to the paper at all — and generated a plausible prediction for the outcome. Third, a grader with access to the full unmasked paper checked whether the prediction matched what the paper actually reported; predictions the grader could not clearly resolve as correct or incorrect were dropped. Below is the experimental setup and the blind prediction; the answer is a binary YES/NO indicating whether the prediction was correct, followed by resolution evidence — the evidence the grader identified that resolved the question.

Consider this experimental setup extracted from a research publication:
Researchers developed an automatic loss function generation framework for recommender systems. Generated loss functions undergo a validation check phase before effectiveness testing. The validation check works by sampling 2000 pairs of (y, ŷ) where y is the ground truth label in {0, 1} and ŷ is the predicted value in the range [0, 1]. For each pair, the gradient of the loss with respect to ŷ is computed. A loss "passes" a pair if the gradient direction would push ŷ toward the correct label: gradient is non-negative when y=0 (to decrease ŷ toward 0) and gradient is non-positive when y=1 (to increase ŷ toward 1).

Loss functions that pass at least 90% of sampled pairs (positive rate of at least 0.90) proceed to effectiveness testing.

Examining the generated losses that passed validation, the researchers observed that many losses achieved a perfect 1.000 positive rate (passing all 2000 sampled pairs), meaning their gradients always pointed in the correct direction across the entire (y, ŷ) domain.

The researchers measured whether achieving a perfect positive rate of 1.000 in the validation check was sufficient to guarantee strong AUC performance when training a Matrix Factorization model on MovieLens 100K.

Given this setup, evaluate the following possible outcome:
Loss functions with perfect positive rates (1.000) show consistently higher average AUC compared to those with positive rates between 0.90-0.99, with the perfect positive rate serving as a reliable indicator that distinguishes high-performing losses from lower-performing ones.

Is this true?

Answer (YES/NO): NO